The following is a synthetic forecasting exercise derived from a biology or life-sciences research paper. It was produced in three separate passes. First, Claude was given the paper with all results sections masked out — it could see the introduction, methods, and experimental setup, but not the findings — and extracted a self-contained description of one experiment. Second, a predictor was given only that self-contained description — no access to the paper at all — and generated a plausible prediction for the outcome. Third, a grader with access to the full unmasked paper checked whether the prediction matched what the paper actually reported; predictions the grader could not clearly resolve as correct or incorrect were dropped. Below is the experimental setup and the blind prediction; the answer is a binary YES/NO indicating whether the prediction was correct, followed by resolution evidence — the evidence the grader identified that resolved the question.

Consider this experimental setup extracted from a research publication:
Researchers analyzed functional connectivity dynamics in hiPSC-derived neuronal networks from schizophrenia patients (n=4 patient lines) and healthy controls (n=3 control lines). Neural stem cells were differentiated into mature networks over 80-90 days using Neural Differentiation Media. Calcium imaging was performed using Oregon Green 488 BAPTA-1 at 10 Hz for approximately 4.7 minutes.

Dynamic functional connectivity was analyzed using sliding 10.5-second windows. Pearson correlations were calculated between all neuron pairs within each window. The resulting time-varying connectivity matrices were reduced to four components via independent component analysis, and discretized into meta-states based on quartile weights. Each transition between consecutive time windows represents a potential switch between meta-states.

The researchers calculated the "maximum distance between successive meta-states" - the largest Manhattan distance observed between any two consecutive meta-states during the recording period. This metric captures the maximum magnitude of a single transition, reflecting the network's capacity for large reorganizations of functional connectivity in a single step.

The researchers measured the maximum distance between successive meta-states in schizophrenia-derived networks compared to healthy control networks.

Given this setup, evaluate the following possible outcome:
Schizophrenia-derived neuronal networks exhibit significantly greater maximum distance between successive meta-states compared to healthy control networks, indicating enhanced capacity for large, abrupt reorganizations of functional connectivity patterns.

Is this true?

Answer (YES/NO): NO